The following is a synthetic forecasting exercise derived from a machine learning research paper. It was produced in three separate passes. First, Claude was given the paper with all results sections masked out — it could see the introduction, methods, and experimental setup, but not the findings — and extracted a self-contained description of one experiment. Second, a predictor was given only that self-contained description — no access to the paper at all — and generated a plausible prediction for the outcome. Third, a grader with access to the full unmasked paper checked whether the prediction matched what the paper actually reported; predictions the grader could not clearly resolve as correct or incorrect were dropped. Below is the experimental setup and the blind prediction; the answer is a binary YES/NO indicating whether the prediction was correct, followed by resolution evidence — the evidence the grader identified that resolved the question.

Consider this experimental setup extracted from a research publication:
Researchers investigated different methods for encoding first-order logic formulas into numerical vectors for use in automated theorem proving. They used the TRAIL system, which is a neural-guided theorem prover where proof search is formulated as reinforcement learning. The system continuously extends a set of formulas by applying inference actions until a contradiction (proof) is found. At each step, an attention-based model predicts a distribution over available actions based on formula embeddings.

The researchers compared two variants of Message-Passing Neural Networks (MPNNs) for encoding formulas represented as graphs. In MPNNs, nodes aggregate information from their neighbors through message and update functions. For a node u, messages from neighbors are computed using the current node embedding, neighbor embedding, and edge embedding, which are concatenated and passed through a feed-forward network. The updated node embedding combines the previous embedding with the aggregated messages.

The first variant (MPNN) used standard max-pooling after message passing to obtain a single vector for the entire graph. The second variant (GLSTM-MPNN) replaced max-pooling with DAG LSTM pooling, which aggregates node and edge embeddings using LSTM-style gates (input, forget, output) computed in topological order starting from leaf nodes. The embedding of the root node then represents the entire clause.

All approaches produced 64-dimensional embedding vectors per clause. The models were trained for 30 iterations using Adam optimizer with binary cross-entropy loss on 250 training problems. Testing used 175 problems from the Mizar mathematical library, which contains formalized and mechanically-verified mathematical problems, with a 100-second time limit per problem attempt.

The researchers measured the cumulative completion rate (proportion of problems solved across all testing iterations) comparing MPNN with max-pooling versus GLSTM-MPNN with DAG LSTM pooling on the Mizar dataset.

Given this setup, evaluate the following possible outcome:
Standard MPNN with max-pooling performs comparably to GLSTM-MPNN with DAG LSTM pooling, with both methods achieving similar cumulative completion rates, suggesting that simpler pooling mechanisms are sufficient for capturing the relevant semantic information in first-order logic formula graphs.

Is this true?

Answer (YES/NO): YES